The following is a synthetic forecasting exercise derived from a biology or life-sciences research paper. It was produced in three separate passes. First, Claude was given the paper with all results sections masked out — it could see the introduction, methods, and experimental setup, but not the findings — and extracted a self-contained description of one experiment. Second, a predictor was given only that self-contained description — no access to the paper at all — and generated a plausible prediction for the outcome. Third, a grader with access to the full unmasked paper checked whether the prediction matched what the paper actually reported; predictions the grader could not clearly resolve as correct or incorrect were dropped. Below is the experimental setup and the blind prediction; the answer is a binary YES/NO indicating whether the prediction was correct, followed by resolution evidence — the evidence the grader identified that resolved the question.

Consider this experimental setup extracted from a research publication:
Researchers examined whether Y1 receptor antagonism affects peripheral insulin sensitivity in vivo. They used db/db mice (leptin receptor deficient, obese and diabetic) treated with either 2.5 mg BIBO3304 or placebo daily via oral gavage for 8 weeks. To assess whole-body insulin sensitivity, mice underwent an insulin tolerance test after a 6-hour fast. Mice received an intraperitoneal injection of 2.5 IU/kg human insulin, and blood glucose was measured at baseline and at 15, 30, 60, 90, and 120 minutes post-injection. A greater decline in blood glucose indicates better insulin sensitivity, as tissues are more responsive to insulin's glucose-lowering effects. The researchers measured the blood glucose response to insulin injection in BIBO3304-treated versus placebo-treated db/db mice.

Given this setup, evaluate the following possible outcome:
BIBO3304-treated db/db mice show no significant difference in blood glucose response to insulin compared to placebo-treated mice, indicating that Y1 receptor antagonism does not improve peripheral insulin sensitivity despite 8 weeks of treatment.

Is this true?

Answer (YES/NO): NO